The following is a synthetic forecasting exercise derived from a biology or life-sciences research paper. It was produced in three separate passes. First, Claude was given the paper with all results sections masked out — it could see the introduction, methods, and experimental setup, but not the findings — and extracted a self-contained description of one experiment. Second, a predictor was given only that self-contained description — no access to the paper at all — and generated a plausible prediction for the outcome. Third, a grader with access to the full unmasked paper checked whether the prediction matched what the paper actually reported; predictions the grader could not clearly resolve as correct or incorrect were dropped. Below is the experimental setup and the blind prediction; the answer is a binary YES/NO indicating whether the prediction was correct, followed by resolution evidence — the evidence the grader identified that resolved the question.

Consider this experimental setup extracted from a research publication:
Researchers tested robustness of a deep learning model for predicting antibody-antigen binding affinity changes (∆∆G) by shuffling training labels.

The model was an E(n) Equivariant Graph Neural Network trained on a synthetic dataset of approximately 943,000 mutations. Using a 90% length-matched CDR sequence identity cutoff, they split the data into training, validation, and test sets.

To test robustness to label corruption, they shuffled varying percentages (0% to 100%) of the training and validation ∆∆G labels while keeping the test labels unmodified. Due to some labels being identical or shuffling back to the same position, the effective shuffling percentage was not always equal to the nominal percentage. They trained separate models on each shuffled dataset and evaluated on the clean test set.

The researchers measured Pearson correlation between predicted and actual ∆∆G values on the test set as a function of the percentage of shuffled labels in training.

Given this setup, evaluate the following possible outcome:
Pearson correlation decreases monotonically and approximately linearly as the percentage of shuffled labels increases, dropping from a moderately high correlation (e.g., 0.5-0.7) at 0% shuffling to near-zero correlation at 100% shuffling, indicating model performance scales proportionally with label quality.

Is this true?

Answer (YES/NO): NO